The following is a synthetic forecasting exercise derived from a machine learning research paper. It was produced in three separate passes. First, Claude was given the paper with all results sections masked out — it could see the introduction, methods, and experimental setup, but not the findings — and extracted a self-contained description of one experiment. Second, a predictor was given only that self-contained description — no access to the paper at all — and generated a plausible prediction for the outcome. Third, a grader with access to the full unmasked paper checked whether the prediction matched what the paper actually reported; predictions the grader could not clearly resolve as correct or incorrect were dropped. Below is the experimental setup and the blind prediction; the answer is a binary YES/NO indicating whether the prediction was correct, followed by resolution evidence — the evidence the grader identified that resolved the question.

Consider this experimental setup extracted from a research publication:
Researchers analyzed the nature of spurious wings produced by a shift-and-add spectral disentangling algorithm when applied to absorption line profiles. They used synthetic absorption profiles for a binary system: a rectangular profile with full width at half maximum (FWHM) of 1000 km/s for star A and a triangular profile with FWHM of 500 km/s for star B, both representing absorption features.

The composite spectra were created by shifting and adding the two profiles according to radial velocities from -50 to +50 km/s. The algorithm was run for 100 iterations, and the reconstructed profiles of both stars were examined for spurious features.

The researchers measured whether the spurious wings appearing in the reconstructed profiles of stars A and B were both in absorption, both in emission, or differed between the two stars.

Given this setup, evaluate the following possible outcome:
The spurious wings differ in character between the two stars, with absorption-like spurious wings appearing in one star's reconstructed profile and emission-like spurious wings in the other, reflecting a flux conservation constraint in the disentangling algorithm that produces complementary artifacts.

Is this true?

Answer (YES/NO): YES